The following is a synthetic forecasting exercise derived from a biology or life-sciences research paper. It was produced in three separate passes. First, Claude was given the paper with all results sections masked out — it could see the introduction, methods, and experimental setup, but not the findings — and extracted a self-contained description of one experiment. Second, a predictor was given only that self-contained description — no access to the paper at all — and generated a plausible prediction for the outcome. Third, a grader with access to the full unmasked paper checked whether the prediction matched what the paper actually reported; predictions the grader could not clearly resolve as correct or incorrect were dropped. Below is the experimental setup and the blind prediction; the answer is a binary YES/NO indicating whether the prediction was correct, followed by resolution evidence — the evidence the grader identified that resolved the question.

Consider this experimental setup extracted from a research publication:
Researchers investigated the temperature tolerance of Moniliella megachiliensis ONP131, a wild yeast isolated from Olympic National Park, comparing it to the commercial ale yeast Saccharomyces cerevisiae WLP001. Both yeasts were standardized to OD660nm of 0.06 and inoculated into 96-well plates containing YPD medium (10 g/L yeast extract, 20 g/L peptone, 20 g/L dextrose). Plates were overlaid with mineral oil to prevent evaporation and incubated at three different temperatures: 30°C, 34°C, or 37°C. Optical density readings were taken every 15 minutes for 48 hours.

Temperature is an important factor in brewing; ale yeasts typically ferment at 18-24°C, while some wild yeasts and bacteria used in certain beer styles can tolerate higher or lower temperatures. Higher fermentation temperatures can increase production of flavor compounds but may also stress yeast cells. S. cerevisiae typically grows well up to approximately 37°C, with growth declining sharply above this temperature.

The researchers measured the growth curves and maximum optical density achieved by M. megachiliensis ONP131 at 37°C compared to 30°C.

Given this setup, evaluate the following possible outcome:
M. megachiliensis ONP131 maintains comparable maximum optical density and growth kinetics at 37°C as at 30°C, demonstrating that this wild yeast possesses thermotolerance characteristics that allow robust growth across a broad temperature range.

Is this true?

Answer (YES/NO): NO